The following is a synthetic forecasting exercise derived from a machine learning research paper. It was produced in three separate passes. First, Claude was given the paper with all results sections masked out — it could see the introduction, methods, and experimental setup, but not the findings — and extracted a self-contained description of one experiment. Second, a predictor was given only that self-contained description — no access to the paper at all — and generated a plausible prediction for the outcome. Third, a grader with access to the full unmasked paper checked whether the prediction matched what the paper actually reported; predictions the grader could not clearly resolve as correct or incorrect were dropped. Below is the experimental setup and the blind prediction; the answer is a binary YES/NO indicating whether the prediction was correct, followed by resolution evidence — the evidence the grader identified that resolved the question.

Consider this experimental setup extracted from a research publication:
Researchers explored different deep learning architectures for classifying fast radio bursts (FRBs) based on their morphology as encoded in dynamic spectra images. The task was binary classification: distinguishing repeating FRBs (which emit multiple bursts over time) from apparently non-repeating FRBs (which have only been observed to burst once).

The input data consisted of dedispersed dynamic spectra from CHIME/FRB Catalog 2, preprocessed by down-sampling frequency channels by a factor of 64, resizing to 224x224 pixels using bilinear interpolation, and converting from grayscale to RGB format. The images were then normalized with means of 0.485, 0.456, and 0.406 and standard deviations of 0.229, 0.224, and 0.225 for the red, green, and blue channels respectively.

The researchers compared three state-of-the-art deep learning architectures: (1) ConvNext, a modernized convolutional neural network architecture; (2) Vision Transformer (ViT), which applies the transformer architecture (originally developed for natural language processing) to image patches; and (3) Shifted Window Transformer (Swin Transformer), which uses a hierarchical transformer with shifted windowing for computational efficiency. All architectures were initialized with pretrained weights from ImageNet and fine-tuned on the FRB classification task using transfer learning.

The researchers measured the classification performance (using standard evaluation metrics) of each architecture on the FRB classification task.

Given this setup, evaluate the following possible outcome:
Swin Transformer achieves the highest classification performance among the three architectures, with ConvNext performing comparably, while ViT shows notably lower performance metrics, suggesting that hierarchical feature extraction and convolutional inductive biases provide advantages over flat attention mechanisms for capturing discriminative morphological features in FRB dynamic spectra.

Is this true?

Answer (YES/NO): NO